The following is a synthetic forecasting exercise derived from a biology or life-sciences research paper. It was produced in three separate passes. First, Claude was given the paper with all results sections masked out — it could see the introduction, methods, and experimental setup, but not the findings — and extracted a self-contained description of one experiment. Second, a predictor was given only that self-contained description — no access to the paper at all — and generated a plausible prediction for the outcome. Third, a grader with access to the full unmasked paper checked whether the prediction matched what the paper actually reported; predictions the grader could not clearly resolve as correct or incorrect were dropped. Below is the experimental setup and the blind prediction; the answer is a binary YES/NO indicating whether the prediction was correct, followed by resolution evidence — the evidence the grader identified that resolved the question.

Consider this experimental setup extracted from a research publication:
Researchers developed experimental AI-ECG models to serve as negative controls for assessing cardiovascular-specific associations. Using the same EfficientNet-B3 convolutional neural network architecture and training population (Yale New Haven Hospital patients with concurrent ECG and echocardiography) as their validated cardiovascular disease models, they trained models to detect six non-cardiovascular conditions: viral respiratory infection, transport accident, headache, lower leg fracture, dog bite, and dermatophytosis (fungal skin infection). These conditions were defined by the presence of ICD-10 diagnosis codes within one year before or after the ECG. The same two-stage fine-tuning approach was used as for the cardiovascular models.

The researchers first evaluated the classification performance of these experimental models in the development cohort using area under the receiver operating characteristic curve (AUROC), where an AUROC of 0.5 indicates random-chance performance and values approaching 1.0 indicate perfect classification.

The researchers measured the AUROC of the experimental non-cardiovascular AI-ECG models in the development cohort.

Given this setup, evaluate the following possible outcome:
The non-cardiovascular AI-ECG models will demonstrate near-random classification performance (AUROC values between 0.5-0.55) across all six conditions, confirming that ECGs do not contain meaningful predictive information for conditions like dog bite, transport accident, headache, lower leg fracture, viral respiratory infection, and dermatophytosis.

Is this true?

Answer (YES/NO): YES